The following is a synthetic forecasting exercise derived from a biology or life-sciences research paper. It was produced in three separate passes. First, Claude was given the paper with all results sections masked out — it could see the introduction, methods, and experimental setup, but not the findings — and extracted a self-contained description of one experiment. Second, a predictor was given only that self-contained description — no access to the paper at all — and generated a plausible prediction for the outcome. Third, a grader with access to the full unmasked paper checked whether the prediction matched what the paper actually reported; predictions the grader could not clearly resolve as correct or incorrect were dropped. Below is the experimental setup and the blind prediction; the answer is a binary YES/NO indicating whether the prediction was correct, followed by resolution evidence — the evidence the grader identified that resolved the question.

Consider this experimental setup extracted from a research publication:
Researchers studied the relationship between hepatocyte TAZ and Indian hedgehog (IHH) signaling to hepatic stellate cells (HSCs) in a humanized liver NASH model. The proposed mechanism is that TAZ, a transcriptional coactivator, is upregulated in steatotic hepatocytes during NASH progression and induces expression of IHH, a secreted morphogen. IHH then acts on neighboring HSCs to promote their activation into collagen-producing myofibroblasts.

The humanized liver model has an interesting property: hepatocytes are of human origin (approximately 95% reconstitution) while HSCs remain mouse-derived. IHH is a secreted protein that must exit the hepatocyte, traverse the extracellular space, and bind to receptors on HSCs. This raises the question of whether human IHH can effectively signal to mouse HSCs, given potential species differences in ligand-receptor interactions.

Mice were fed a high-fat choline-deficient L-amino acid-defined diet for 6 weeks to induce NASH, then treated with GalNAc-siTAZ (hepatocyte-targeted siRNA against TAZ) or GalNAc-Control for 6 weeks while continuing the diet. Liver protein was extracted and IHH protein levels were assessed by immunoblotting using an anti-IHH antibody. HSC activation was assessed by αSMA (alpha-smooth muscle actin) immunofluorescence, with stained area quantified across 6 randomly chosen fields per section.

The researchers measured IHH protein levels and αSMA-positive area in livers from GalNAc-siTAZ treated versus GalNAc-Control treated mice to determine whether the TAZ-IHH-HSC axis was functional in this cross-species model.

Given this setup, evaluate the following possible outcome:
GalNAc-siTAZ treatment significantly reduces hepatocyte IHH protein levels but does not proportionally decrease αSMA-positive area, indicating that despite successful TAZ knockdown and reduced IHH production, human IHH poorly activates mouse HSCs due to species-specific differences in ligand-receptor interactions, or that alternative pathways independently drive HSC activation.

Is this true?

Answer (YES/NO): NO